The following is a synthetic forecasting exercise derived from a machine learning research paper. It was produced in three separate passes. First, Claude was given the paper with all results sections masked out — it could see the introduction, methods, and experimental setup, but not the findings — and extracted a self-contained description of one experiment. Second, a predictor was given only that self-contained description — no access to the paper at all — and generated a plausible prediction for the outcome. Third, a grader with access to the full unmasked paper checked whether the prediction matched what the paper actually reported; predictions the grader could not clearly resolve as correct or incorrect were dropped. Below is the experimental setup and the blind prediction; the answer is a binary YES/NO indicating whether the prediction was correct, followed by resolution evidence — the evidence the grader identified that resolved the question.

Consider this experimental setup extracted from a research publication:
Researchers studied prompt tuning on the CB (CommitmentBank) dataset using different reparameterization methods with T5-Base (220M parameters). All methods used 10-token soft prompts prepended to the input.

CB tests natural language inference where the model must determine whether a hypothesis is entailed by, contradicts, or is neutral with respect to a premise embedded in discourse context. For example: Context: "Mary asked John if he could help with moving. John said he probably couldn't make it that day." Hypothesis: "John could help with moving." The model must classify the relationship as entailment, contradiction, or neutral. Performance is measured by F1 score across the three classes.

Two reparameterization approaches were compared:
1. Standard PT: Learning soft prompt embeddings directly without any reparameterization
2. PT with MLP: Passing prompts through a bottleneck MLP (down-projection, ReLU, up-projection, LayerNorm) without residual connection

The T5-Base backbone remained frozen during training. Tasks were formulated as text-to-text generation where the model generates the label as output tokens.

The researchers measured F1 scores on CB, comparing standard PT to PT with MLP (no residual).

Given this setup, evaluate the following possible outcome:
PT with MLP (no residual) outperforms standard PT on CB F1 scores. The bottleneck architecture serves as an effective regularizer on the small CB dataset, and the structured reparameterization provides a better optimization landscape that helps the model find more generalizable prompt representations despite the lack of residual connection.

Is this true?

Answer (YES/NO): NO